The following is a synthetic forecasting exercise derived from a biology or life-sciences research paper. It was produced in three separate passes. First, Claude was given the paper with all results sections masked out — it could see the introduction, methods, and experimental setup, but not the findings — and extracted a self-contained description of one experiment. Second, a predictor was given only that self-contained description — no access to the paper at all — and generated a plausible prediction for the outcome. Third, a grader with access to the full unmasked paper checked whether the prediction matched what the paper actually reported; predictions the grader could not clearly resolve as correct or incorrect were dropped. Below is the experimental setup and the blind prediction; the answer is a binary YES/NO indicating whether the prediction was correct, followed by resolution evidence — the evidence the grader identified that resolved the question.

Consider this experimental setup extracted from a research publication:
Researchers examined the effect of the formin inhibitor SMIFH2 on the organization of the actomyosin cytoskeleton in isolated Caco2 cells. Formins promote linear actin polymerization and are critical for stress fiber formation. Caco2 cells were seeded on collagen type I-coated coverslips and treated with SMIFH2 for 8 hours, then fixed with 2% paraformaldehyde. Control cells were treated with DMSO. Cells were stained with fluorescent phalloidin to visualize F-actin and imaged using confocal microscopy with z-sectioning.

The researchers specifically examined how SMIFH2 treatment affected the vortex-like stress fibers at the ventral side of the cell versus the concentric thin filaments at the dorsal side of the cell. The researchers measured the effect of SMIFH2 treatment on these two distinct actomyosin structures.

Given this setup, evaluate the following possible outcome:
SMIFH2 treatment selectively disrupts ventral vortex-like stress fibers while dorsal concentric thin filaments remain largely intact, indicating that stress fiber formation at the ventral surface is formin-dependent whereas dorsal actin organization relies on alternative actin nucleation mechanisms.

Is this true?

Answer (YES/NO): YES